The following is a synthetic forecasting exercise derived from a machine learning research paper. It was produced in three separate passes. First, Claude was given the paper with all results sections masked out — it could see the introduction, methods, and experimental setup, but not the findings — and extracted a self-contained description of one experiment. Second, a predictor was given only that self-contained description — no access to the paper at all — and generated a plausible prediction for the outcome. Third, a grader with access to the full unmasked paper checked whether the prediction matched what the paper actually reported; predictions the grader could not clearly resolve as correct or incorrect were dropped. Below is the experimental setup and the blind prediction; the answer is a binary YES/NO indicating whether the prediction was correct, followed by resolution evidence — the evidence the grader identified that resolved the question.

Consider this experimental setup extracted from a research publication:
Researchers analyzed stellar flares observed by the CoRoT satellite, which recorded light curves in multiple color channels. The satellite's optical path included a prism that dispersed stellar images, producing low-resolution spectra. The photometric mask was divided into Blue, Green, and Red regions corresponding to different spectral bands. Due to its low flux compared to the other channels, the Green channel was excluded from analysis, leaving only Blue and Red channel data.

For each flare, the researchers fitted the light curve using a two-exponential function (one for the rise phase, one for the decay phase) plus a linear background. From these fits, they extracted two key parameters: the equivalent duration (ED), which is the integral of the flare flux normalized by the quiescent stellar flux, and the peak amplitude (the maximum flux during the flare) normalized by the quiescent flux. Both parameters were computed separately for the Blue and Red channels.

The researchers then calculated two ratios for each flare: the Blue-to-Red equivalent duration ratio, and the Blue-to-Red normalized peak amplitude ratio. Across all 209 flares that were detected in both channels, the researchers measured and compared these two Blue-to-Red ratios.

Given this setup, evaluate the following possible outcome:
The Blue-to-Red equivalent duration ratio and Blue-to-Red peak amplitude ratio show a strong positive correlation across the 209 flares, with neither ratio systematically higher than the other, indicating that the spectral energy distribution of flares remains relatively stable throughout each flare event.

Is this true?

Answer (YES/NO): NO